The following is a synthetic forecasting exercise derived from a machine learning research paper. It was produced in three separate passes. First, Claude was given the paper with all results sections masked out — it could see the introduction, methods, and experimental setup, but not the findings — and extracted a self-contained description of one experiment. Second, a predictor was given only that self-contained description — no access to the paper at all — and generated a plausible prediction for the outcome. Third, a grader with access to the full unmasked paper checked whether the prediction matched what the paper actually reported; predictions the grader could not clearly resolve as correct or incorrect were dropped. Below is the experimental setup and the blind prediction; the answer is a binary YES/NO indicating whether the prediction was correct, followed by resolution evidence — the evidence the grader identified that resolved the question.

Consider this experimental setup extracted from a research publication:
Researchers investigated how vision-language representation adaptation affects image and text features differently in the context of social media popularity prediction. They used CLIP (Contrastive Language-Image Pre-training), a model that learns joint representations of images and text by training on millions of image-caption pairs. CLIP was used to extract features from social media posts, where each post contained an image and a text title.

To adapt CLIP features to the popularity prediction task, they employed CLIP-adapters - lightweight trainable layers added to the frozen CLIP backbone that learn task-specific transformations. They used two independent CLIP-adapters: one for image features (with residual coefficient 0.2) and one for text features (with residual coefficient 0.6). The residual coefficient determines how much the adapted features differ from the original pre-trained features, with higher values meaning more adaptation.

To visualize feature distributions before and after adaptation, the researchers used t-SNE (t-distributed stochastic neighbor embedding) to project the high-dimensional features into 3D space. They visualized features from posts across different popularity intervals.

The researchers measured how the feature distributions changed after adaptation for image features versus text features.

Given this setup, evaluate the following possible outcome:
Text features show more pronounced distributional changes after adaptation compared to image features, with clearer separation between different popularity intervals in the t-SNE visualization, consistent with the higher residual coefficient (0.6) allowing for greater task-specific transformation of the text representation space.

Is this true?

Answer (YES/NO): YES